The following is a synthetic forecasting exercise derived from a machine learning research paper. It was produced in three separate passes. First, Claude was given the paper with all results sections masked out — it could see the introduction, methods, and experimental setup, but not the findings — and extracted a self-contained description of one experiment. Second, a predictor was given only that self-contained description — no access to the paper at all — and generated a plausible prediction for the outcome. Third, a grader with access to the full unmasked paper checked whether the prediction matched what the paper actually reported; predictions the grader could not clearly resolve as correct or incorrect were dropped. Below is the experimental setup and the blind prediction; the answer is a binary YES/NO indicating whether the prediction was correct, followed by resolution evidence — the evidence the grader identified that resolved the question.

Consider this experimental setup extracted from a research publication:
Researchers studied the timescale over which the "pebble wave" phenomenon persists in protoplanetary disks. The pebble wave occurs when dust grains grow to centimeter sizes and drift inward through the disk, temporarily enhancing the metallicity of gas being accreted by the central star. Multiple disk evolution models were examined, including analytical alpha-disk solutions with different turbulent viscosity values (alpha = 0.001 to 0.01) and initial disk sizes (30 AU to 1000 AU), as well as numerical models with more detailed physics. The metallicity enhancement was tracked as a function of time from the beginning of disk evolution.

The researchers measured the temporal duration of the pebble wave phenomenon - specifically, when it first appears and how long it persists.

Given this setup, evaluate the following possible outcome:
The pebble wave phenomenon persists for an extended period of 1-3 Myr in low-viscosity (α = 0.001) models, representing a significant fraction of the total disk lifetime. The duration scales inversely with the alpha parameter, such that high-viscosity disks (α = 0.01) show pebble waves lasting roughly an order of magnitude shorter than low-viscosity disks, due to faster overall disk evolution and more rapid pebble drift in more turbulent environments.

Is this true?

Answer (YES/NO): NO